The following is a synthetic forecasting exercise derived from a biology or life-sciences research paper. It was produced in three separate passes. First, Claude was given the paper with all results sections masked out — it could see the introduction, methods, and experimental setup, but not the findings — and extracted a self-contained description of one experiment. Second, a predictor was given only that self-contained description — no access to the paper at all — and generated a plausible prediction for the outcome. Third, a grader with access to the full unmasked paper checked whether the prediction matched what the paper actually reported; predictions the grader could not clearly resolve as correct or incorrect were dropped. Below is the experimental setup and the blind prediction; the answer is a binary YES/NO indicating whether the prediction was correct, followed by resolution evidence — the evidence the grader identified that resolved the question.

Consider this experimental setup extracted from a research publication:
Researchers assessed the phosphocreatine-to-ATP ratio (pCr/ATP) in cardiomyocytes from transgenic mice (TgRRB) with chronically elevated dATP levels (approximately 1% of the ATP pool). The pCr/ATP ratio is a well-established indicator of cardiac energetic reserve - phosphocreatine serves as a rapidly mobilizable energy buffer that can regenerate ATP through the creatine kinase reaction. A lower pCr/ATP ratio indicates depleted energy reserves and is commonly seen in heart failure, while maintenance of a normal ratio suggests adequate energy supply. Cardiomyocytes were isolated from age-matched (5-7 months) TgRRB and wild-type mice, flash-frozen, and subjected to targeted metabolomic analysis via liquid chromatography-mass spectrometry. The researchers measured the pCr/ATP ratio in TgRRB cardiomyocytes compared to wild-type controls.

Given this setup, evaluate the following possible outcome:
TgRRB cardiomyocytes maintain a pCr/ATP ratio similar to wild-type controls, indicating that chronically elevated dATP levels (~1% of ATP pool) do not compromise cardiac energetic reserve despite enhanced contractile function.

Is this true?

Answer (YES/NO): NO